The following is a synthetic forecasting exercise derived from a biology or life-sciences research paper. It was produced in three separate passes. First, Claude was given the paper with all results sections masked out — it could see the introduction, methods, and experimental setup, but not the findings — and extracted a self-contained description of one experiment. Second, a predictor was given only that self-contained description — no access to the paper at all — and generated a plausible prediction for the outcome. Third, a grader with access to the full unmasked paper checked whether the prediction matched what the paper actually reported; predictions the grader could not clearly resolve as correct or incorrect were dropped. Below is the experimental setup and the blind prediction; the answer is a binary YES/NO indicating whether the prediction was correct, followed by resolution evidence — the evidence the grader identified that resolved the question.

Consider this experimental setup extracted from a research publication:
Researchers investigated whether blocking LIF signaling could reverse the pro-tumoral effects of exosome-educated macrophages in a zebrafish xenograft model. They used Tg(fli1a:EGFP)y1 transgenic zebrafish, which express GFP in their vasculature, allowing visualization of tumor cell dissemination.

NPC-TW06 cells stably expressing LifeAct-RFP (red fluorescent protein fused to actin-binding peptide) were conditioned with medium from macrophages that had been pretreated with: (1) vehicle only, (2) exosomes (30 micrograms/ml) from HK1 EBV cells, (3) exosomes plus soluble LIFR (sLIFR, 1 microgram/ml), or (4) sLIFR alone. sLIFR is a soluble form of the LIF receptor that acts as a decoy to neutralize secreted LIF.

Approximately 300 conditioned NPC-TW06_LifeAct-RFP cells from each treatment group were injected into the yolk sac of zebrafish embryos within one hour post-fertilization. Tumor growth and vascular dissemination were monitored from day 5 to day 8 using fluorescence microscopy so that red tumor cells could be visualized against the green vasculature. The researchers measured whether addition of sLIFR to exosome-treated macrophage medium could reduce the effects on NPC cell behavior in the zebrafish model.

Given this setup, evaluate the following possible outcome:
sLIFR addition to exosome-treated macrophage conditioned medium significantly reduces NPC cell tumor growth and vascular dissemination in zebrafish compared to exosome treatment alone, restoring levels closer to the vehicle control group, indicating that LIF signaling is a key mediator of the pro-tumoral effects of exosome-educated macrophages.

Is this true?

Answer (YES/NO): YES